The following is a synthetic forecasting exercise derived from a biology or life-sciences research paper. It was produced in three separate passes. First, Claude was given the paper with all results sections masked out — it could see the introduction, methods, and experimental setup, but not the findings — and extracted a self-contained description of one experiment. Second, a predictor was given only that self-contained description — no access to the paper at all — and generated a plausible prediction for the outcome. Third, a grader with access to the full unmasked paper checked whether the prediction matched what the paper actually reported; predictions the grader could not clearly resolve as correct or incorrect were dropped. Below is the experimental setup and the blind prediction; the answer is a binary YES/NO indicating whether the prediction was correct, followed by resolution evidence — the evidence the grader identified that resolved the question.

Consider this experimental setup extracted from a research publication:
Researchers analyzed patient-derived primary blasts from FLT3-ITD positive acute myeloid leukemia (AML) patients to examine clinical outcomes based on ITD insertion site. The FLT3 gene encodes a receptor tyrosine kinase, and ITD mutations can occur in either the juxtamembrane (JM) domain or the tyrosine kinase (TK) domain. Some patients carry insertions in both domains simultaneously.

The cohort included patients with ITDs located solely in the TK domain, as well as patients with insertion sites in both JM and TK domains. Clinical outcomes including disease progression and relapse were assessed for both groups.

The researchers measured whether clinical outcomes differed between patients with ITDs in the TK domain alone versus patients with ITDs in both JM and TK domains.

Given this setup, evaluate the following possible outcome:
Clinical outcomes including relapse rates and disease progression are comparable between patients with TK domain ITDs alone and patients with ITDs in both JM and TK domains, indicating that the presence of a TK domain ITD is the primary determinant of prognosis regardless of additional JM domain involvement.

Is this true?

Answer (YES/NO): NO